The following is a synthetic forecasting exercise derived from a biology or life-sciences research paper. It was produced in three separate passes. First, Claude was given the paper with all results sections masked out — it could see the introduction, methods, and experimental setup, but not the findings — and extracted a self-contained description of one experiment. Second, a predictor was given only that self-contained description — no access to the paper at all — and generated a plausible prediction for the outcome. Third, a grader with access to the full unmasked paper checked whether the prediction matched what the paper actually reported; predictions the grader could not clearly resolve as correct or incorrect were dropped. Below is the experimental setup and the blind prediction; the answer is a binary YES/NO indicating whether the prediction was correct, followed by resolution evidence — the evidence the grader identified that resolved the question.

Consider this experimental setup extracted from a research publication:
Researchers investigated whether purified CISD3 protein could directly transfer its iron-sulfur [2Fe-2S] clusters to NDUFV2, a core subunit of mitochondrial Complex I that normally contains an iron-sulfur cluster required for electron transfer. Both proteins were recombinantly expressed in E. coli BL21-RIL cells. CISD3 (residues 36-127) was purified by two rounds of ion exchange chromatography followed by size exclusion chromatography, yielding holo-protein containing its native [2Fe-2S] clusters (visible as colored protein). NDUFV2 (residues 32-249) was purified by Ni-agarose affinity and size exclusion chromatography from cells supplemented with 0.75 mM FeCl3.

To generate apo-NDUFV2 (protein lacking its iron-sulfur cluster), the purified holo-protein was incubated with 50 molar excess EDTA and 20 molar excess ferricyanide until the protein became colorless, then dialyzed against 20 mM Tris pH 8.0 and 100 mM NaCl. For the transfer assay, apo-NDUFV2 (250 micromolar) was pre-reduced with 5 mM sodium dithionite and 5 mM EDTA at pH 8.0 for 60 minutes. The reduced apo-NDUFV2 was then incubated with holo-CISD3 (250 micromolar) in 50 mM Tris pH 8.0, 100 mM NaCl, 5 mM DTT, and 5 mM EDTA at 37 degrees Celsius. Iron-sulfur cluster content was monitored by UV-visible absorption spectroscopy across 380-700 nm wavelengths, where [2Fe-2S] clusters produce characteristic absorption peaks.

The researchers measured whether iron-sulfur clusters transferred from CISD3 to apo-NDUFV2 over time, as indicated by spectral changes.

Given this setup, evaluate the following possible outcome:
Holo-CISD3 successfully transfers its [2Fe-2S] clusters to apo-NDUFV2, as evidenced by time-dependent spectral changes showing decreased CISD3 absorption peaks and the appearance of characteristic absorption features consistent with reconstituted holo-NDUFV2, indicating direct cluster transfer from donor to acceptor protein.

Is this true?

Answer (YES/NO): YES